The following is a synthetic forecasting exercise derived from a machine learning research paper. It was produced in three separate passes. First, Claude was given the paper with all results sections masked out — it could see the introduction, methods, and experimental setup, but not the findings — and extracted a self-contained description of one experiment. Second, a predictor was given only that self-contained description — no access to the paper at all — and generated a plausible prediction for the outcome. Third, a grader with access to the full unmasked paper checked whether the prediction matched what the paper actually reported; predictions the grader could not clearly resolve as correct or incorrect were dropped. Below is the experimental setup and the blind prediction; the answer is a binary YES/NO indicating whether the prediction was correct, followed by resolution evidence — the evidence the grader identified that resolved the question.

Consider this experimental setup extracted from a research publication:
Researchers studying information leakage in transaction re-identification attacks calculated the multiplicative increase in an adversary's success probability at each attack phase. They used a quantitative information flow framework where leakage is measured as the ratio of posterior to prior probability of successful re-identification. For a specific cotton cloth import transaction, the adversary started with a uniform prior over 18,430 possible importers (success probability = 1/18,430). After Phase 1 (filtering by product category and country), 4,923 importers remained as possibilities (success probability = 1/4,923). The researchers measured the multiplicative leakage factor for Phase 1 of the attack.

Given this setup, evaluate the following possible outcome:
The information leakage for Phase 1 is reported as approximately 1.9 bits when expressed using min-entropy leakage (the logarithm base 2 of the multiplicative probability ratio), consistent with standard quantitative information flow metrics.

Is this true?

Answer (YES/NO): NO